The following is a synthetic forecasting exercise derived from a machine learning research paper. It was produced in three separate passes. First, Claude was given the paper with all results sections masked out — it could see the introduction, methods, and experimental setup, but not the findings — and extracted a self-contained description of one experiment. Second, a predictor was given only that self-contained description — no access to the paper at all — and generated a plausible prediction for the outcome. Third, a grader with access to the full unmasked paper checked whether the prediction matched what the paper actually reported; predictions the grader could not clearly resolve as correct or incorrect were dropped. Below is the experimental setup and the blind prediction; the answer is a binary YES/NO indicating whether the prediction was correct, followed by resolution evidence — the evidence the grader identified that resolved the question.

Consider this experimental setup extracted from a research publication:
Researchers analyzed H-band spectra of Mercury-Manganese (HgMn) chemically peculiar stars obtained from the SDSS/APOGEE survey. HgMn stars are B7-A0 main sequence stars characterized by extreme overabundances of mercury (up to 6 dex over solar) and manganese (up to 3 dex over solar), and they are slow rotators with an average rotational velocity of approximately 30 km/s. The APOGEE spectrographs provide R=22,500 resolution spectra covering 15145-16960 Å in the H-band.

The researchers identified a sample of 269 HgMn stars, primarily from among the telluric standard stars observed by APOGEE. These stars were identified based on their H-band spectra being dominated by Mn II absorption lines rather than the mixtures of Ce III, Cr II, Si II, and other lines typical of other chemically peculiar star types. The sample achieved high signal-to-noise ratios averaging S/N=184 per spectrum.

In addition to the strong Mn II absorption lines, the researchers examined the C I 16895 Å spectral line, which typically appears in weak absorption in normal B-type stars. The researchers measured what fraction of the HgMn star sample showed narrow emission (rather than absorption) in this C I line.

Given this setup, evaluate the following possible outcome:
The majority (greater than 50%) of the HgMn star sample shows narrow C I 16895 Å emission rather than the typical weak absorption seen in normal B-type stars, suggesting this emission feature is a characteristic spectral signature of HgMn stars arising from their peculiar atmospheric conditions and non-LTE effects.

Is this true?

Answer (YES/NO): NO